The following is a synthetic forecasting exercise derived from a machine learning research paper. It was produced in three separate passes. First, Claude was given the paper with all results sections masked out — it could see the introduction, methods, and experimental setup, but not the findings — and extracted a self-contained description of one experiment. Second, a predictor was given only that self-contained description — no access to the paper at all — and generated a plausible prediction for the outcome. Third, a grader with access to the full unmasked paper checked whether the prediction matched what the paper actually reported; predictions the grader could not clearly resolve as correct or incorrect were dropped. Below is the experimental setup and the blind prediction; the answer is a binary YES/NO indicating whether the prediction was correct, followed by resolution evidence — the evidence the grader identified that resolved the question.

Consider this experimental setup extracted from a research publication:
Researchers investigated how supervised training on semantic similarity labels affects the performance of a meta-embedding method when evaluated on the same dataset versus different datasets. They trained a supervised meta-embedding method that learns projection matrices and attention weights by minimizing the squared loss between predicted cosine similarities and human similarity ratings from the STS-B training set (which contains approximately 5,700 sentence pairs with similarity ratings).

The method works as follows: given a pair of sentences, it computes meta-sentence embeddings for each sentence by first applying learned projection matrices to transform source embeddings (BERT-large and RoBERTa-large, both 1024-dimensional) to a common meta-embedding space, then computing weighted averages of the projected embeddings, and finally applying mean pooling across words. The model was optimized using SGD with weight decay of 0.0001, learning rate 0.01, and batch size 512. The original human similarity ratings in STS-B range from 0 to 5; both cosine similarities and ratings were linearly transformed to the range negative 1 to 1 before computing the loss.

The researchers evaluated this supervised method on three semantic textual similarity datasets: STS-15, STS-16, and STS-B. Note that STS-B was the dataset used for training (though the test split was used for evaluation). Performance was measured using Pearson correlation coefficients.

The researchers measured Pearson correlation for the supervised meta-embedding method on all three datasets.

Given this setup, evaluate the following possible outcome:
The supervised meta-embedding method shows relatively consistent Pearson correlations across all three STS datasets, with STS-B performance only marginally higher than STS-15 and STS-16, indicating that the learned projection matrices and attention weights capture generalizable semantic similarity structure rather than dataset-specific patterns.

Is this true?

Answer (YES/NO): NO